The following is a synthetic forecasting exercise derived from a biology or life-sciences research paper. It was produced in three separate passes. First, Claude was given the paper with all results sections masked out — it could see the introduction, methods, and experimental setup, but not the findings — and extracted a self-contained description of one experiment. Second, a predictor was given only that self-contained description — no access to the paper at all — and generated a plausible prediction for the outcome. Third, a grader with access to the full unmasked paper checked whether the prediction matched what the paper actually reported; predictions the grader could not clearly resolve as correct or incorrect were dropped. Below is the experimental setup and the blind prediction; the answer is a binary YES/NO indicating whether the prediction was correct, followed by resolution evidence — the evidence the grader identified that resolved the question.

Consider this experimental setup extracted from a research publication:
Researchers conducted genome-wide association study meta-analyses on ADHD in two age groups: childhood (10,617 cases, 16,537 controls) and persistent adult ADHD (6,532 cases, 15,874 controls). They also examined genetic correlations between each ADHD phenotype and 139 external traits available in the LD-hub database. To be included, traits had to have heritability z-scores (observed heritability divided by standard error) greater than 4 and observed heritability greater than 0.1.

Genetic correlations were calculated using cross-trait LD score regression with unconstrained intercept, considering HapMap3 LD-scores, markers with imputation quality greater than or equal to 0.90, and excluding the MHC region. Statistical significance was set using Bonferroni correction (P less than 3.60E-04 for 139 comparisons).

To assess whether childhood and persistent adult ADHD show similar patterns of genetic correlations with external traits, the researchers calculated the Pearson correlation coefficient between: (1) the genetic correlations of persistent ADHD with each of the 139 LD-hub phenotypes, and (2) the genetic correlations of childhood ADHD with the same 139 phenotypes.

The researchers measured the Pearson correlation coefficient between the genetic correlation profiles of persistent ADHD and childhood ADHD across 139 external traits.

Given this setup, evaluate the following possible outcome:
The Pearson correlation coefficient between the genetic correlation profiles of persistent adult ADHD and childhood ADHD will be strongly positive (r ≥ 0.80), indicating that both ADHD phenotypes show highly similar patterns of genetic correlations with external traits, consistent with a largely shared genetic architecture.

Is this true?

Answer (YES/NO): YES